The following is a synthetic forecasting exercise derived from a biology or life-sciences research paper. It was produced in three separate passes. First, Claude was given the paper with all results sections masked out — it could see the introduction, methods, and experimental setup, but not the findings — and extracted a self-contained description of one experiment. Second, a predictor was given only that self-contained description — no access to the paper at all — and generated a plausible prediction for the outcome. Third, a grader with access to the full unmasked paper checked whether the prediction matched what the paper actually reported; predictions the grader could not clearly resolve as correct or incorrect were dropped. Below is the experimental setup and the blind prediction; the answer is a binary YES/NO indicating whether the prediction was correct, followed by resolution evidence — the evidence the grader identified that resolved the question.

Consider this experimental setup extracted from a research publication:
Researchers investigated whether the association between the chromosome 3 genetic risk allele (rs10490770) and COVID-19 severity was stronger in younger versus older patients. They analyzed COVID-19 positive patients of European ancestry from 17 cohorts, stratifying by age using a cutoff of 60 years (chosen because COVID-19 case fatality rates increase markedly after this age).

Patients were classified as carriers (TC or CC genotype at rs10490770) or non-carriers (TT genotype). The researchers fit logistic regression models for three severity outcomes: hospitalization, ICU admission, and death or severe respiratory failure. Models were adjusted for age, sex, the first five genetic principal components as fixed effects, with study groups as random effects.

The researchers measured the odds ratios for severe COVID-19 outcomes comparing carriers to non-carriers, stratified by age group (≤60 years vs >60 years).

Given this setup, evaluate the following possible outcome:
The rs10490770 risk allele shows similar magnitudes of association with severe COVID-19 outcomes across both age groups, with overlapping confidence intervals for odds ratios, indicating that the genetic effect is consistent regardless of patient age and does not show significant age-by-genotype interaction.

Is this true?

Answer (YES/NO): NO